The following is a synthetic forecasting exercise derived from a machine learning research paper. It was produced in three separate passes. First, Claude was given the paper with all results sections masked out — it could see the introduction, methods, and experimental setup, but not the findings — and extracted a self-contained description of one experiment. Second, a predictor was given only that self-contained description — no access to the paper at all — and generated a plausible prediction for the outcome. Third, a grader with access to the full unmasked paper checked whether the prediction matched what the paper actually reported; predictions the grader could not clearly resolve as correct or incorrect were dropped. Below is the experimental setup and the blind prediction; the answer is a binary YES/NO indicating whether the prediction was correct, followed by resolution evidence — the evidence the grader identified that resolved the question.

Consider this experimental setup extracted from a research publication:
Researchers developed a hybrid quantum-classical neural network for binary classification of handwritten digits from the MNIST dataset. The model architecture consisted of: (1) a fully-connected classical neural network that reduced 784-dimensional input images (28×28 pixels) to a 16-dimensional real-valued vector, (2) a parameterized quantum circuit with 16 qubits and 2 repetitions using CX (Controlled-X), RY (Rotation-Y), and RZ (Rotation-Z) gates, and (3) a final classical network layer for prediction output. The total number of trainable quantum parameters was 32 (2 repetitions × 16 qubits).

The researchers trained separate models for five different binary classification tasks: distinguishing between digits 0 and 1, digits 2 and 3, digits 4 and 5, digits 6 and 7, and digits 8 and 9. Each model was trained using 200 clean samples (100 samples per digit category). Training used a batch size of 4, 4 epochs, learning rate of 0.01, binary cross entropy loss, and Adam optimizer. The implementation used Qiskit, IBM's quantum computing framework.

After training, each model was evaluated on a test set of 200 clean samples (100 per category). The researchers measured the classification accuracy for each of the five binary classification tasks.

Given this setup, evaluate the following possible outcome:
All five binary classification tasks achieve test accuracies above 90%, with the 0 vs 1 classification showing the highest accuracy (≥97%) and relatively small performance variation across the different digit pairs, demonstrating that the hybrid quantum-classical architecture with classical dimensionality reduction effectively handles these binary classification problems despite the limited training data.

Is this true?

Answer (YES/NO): NO